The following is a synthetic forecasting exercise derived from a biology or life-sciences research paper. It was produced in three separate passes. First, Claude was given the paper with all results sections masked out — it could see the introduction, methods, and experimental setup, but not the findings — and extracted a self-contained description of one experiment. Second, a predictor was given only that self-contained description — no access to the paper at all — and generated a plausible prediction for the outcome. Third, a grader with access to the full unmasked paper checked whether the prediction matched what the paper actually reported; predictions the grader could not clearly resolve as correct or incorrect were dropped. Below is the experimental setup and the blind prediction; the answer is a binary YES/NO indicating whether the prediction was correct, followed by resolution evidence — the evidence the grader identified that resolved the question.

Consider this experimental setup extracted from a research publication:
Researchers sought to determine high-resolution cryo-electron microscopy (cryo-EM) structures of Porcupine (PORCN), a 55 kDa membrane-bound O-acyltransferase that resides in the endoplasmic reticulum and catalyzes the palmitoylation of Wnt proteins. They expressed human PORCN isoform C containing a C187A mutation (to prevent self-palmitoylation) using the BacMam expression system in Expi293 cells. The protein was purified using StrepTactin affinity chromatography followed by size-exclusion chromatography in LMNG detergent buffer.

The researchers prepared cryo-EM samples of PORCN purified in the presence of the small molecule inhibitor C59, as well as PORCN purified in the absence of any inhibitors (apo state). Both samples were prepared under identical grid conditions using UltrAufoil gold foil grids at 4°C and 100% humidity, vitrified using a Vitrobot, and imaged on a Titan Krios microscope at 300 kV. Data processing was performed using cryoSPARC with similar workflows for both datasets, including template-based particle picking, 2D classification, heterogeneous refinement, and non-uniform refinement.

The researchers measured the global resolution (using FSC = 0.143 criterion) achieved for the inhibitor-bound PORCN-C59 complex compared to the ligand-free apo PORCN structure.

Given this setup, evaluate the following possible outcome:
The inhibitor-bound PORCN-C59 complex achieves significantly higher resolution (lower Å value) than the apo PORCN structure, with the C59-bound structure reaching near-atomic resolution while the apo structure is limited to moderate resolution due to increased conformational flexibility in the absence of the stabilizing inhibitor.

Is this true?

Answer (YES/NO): YES